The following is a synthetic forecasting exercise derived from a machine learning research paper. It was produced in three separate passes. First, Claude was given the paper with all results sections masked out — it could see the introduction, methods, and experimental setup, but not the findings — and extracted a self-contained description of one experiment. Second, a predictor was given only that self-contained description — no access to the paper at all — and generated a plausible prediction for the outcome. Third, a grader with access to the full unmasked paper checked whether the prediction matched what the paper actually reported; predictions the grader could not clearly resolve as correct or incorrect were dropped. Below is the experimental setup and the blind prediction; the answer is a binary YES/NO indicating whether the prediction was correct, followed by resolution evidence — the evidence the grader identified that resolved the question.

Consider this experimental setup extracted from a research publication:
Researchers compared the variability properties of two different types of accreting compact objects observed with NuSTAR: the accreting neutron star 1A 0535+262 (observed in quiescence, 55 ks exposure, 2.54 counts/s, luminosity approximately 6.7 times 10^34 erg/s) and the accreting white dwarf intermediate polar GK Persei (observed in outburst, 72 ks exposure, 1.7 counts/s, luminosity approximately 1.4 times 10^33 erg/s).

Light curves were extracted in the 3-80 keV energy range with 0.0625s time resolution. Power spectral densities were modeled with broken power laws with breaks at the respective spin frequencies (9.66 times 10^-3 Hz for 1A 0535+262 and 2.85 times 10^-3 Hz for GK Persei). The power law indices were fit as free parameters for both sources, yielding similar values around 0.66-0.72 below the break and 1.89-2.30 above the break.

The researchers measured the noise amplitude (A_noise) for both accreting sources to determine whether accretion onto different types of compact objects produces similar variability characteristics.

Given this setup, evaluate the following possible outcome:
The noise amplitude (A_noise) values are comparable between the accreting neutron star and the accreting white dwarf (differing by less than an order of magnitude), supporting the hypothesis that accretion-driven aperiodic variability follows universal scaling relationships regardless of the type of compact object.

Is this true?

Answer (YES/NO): YES